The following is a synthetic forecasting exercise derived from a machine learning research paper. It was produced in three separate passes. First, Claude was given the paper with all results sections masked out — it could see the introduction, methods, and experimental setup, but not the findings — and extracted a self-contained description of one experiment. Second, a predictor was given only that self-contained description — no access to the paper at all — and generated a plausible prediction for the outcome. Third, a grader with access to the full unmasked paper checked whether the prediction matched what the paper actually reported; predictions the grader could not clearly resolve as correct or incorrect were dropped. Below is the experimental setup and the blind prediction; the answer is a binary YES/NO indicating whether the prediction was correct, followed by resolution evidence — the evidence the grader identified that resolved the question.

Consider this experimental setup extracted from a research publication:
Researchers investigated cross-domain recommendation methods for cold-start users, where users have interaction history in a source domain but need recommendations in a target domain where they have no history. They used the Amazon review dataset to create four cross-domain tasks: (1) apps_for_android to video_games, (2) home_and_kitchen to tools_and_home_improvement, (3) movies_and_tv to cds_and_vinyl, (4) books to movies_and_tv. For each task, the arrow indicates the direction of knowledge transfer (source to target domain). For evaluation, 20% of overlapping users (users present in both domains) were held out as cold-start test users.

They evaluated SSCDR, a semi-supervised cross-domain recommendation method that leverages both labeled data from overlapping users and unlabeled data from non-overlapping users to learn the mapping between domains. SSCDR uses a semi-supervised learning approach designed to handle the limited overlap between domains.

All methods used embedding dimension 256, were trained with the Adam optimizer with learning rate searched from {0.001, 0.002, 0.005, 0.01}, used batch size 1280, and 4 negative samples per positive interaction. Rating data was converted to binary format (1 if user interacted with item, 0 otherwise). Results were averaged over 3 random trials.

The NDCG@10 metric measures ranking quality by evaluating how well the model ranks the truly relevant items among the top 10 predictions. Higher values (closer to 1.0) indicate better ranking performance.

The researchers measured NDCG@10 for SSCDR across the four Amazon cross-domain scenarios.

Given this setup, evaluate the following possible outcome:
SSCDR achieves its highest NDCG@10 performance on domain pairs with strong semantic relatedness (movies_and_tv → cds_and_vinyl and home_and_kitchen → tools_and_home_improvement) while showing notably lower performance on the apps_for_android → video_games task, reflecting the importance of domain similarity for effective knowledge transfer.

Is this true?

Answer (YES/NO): NO